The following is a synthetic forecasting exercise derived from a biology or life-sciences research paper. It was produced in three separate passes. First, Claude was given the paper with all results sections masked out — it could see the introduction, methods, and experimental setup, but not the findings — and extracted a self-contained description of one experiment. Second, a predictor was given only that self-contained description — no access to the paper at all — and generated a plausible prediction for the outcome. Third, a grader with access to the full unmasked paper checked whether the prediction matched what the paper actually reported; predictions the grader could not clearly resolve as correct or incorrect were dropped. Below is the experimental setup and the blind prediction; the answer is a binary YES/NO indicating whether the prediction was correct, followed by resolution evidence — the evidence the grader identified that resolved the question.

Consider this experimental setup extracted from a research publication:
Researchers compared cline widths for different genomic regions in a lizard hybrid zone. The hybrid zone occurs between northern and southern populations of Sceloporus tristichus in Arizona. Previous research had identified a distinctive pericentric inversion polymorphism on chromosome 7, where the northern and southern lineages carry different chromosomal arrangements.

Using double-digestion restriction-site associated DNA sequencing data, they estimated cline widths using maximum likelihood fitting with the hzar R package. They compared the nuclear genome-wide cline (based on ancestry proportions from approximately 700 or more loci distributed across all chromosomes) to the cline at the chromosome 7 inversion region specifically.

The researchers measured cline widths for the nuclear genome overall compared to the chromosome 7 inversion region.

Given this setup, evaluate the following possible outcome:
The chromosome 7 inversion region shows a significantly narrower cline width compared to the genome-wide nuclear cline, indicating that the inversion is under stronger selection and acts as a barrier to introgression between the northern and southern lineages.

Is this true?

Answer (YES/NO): YES